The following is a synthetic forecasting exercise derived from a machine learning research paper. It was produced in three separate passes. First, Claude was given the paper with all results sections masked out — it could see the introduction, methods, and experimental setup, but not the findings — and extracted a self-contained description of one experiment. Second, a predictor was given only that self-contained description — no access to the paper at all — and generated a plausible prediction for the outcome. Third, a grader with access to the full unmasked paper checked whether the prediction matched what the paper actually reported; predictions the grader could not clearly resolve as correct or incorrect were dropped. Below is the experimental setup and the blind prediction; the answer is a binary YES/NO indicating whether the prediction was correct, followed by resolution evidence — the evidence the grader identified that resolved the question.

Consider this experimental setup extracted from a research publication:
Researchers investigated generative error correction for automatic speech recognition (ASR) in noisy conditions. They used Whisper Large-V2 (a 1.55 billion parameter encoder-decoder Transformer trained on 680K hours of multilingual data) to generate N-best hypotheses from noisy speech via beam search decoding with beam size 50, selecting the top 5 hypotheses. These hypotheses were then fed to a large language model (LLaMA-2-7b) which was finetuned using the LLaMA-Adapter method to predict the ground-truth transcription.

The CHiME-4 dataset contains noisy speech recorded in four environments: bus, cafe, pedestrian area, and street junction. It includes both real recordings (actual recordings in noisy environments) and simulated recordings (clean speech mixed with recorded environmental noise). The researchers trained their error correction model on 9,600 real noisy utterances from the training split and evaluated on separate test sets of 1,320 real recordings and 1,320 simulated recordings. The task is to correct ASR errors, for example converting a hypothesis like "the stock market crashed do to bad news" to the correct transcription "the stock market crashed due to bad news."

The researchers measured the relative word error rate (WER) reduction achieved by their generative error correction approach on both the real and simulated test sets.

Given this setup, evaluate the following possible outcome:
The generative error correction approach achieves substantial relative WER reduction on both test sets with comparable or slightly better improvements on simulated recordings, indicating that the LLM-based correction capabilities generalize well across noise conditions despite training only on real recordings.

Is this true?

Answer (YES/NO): NO